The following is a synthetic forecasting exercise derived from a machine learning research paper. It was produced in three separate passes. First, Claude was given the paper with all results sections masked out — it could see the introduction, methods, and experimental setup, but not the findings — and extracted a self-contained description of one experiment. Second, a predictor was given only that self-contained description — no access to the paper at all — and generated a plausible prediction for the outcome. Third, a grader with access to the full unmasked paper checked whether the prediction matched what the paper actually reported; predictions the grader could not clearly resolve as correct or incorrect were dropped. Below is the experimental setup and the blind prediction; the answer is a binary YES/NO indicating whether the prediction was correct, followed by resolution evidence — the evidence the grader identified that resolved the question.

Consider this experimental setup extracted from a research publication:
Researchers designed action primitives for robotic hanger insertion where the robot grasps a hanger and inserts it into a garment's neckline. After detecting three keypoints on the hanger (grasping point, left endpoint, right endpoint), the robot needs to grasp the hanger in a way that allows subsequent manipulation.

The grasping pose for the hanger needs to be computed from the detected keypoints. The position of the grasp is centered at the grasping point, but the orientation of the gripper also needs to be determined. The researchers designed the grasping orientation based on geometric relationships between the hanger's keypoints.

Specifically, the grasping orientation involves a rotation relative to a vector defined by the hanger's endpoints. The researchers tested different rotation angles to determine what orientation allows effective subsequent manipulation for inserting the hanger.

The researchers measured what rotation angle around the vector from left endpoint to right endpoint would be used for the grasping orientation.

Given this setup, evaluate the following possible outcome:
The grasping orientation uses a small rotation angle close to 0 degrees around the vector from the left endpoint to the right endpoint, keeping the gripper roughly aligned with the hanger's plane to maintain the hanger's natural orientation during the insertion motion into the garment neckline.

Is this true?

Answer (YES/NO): NO